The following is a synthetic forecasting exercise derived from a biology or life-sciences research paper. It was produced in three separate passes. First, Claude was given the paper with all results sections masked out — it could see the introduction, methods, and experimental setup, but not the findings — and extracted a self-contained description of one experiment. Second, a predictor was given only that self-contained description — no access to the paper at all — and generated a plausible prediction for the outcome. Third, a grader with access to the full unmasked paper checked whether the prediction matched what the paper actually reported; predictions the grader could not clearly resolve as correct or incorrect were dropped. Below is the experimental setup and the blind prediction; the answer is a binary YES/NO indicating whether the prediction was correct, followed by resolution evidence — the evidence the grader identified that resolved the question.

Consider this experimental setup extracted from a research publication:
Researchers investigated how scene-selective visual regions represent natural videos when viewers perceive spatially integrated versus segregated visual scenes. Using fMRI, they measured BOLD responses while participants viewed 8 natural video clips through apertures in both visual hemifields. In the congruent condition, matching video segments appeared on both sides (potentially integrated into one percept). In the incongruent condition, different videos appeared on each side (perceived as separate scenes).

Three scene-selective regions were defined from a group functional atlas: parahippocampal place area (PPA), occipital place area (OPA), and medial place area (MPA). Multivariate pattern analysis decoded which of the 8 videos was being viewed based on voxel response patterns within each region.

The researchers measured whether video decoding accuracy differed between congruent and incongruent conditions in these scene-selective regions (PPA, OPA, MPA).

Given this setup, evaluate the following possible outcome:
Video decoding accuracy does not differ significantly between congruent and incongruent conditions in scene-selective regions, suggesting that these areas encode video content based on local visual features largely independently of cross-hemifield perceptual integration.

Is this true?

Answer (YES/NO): NO